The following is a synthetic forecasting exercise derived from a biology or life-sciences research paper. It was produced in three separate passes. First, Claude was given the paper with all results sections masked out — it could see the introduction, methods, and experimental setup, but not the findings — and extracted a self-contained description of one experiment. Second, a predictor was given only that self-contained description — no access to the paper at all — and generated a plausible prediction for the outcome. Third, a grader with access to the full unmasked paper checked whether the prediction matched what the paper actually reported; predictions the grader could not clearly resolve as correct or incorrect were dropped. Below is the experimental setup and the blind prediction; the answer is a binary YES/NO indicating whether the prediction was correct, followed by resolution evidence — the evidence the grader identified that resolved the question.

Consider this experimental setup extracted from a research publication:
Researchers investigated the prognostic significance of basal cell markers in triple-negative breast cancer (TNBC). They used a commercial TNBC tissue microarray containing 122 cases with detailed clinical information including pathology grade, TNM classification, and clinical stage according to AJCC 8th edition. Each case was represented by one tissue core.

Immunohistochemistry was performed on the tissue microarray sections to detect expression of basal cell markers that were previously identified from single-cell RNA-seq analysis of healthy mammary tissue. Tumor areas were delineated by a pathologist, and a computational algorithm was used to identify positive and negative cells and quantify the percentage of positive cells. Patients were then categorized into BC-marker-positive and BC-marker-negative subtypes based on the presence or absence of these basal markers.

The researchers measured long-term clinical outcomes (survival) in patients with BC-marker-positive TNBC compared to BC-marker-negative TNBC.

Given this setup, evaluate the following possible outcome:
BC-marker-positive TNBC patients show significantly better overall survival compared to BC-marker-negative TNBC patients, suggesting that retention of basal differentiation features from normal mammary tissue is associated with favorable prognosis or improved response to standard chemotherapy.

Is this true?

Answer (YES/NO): NO